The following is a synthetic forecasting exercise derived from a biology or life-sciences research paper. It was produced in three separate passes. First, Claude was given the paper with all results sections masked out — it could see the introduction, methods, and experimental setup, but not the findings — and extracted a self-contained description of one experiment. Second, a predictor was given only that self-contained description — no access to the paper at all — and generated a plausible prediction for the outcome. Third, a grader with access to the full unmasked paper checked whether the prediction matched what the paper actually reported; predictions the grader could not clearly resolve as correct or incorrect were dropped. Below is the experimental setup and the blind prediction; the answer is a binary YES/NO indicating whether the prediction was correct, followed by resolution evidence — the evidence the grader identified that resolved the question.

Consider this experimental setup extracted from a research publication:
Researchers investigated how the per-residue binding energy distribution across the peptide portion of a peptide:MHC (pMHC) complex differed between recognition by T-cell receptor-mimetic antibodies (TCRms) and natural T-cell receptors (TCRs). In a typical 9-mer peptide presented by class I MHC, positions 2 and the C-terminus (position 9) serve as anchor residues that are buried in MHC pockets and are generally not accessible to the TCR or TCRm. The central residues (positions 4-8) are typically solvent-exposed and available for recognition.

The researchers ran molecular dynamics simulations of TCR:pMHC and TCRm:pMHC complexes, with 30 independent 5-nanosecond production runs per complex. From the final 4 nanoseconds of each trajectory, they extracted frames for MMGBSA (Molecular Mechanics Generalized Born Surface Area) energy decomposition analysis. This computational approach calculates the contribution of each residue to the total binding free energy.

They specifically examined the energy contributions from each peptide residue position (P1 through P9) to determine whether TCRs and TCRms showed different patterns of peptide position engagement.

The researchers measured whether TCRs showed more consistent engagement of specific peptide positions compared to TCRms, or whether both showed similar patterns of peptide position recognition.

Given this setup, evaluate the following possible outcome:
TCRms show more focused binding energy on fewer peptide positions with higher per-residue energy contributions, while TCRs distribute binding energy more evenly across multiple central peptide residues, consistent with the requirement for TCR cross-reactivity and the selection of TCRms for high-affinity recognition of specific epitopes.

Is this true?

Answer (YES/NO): NO